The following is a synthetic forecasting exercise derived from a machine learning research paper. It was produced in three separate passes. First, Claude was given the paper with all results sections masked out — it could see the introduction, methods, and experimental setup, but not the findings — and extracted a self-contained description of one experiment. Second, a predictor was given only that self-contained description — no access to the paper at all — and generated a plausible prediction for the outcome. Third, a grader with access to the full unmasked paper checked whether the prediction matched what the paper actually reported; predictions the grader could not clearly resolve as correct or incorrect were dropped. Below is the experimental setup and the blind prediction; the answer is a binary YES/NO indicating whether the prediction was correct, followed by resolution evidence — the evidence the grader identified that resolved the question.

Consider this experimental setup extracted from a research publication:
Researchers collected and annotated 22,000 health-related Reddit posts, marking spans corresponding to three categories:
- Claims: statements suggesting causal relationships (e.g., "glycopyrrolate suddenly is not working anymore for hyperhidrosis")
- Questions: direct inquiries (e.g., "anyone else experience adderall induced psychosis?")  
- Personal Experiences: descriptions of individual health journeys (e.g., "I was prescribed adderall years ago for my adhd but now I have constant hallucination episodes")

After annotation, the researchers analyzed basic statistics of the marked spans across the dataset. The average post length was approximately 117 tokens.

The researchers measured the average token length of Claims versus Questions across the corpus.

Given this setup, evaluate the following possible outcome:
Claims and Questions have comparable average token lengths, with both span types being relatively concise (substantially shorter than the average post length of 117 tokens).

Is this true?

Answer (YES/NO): NO